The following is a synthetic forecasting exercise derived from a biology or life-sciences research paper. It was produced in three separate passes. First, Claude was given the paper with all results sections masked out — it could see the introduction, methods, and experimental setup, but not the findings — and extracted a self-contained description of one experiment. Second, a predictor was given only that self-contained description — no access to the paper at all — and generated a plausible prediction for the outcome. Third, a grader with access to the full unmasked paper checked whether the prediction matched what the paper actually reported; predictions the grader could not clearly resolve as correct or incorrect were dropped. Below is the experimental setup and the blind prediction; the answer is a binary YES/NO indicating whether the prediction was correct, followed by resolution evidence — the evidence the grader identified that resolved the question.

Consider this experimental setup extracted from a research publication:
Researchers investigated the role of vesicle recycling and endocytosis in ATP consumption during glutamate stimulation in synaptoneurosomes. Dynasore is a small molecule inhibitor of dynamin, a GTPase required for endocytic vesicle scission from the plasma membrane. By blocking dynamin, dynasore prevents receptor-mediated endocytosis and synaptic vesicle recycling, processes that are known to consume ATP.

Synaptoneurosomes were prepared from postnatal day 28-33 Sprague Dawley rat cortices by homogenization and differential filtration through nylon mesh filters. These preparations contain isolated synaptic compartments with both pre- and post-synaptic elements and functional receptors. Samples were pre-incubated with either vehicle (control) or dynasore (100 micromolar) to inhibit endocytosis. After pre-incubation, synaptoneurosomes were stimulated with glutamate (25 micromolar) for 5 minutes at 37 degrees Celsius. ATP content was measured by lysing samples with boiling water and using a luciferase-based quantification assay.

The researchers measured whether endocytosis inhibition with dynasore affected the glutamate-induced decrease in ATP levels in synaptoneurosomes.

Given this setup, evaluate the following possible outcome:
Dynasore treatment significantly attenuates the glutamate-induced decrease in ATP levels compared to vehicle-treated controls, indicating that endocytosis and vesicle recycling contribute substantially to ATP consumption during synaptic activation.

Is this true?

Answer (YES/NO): NO